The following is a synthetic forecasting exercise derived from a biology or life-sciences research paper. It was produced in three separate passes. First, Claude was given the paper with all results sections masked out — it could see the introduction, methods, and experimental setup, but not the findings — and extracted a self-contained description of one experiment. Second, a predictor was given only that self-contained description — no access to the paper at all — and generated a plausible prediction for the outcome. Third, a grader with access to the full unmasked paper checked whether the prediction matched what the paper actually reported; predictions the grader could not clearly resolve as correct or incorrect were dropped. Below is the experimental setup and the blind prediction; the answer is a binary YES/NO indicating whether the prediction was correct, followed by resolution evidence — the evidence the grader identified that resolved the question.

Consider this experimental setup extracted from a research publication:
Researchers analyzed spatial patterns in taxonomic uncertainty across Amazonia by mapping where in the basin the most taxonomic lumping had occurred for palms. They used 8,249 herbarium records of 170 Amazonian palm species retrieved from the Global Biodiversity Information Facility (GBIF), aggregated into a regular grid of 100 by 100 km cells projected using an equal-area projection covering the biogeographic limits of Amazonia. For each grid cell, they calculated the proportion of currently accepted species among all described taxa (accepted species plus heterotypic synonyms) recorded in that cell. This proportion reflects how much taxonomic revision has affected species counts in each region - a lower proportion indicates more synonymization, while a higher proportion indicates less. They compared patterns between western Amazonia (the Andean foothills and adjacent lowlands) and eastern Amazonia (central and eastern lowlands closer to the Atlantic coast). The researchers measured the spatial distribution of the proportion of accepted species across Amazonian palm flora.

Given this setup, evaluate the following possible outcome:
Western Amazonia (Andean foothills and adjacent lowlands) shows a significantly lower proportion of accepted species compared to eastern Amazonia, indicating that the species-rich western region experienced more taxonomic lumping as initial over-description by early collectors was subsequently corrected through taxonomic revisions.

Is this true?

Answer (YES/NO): YES